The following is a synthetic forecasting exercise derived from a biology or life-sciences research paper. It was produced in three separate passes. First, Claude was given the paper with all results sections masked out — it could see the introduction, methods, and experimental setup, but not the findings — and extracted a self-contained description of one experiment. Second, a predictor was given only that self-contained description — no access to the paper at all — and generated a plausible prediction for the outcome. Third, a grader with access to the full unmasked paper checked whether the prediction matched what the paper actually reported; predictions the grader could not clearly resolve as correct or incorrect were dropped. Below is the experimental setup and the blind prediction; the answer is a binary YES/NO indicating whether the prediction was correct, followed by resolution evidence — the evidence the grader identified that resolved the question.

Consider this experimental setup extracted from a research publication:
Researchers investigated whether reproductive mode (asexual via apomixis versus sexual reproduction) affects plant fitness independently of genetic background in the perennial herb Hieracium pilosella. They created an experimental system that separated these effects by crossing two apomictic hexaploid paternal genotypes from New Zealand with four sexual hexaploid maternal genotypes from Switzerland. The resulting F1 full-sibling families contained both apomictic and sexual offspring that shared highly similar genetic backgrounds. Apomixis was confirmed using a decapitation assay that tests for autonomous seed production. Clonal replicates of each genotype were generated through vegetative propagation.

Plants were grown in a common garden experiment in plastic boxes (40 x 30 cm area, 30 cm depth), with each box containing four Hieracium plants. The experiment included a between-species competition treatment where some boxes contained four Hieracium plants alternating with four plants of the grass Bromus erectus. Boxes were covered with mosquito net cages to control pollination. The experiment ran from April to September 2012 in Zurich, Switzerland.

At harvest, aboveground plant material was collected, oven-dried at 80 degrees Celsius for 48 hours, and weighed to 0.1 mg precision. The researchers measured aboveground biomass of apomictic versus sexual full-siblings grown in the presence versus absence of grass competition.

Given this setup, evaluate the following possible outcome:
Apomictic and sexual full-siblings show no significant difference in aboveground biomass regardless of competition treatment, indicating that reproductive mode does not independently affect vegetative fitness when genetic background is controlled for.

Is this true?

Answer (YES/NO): NO